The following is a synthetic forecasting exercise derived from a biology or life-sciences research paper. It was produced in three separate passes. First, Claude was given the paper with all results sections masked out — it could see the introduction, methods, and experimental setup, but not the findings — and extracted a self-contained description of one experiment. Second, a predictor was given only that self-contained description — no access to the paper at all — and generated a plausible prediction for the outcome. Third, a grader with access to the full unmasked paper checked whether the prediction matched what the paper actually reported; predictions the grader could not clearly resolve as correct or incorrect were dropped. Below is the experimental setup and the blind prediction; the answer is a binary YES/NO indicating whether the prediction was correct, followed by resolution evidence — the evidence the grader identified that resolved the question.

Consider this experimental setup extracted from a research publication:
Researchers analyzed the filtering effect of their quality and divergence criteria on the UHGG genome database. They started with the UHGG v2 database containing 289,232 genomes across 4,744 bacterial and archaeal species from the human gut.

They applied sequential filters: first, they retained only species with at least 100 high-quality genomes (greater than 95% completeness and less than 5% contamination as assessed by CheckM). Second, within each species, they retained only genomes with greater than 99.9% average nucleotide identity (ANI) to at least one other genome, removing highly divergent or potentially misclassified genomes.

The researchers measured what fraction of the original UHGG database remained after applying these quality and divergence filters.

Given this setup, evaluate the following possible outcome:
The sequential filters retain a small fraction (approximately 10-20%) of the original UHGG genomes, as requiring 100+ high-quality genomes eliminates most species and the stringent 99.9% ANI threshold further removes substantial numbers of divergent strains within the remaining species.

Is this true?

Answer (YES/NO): YES